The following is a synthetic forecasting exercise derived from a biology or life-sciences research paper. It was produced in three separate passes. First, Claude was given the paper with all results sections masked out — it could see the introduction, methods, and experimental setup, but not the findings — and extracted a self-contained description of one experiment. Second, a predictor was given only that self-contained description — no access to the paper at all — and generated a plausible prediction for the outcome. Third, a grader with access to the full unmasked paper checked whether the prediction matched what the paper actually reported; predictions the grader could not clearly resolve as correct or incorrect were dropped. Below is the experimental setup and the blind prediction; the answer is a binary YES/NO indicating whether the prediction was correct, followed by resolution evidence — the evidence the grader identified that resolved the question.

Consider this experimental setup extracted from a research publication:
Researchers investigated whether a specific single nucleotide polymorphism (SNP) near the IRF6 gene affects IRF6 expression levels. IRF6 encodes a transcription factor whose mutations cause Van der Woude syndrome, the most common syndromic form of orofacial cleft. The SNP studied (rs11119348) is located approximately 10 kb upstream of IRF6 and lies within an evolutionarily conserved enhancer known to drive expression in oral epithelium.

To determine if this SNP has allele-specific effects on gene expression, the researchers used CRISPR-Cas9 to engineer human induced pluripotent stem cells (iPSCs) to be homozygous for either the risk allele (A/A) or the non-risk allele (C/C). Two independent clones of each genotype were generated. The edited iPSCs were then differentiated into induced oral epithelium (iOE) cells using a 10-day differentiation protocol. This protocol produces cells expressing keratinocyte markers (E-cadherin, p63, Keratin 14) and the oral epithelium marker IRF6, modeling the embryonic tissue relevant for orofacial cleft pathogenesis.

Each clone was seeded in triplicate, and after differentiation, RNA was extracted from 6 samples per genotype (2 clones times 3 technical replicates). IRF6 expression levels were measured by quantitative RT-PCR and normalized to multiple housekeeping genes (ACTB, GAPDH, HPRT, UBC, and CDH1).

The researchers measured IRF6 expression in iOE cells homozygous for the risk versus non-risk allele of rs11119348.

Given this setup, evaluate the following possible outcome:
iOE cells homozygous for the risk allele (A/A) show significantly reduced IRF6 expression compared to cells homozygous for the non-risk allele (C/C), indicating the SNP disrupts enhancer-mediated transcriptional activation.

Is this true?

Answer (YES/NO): YES